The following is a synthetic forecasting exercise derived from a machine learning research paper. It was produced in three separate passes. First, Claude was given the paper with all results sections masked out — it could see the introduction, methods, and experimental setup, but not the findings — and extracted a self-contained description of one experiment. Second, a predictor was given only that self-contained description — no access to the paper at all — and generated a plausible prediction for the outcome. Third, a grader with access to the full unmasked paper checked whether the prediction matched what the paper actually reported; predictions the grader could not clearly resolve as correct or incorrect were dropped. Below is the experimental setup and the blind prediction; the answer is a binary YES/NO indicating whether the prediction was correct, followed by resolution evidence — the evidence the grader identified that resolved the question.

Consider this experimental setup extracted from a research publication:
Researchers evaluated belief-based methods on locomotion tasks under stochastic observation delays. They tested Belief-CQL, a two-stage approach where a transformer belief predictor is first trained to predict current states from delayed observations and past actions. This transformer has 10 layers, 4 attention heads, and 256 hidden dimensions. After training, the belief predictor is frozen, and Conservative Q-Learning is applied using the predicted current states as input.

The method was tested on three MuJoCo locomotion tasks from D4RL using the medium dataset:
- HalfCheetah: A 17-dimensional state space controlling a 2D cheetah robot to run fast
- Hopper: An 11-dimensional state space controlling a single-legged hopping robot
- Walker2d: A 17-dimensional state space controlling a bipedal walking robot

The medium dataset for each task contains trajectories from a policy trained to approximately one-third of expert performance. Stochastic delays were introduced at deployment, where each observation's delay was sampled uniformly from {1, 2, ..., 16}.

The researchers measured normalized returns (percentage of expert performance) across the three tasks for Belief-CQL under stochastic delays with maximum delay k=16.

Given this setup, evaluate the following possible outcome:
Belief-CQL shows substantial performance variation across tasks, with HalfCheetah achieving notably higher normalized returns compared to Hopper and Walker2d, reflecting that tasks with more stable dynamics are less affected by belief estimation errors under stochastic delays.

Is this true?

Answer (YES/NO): NO